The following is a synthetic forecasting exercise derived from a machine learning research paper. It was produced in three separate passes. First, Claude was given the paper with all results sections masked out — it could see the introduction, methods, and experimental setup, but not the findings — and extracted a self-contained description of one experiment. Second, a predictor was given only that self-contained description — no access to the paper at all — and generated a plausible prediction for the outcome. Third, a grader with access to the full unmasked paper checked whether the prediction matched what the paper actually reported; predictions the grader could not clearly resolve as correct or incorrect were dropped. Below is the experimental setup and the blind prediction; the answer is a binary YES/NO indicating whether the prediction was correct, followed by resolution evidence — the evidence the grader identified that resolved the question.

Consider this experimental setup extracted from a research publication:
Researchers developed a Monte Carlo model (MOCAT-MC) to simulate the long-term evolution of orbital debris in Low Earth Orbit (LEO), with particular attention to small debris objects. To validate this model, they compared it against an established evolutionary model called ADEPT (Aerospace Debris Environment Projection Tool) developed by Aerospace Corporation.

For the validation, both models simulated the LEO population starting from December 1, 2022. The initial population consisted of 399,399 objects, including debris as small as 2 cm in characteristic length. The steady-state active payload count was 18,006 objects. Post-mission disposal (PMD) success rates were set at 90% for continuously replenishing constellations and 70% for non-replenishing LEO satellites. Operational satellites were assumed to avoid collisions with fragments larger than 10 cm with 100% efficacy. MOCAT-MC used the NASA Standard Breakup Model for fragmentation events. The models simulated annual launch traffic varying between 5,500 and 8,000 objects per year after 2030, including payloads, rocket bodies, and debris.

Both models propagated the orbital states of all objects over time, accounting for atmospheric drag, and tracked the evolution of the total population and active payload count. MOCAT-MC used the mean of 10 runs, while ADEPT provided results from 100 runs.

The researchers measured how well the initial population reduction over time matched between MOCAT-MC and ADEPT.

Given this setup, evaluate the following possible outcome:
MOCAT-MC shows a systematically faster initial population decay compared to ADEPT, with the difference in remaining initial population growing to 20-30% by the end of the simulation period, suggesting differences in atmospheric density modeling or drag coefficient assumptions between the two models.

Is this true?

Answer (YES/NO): NO